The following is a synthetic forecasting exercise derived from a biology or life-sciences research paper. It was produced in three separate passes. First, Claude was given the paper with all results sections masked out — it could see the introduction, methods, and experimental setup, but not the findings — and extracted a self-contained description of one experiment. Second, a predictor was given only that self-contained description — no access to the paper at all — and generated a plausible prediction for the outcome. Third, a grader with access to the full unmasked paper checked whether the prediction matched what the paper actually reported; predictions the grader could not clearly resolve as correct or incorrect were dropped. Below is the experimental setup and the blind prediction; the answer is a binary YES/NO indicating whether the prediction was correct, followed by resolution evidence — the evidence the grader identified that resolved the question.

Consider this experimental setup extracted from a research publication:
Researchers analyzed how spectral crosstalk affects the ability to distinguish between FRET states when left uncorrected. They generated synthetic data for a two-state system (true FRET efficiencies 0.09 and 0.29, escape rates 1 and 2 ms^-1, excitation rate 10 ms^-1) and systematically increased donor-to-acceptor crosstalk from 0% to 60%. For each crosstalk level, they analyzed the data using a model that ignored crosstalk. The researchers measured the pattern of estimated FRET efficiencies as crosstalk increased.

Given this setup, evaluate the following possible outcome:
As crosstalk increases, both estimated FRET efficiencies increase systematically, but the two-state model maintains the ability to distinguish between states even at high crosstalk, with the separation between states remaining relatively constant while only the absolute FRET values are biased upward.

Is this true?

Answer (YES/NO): NO